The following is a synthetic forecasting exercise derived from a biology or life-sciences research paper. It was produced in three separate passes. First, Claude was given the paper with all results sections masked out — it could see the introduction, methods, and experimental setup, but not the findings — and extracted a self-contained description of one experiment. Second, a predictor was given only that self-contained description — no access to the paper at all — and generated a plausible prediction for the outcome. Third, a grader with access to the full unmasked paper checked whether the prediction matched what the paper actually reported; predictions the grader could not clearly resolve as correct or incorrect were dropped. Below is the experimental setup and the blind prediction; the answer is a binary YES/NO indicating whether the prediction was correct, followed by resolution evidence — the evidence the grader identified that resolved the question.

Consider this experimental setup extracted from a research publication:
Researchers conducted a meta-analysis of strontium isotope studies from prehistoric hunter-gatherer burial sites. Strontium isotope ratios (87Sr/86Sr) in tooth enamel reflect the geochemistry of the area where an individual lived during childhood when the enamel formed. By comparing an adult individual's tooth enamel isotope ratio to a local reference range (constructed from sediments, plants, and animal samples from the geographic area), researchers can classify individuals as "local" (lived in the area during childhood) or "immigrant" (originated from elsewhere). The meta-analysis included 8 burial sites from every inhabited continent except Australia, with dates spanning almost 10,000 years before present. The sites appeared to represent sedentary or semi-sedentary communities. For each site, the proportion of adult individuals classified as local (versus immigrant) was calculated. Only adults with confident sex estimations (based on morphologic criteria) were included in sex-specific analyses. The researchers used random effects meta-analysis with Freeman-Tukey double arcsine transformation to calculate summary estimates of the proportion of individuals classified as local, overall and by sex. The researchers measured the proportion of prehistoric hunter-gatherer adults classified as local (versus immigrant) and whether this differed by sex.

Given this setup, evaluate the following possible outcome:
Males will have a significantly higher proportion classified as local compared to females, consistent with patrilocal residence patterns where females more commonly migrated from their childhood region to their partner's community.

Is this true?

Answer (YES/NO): NO